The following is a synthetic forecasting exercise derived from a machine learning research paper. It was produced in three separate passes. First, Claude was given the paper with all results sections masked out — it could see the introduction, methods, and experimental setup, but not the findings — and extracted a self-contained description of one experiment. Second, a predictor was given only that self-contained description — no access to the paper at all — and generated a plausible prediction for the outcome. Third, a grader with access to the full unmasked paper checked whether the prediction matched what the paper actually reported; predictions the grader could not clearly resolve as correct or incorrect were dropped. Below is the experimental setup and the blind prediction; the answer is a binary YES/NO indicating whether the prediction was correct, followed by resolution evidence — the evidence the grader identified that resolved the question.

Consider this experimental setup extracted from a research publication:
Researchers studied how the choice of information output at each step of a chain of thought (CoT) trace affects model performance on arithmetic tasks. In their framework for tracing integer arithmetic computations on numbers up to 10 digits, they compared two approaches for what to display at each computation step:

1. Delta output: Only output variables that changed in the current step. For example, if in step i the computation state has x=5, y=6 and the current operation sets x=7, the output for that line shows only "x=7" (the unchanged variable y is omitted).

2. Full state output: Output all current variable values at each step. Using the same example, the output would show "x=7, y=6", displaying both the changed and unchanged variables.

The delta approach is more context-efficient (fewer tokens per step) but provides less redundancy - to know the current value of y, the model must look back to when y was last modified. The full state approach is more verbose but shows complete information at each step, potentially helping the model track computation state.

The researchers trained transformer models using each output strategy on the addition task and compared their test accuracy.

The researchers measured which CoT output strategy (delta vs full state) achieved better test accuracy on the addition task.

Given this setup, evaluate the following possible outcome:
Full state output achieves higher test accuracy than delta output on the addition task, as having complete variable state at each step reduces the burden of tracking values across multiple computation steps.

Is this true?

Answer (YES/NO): NO